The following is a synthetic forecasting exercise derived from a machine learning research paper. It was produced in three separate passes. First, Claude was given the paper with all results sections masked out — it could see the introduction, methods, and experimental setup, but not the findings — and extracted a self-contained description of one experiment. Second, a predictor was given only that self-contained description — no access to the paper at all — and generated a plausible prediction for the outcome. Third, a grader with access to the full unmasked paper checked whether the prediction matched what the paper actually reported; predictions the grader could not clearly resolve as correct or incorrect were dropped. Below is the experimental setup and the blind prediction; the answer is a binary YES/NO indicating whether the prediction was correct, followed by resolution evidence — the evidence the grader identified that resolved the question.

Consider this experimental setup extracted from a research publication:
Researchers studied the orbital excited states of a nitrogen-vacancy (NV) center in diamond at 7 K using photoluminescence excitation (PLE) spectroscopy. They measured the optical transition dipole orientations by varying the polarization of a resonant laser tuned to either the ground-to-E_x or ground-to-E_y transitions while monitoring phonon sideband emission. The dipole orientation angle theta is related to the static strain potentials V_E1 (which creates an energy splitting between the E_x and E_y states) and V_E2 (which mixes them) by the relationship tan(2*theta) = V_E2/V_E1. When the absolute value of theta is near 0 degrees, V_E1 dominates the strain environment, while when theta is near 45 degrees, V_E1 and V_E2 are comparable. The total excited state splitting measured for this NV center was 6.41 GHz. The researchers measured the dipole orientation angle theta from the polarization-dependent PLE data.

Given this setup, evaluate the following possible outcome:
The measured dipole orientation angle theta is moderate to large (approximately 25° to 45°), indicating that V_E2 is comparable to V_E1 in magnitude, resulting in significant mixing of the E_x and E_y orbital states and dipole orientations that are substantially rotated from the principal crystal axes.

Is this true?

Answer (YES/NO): NO